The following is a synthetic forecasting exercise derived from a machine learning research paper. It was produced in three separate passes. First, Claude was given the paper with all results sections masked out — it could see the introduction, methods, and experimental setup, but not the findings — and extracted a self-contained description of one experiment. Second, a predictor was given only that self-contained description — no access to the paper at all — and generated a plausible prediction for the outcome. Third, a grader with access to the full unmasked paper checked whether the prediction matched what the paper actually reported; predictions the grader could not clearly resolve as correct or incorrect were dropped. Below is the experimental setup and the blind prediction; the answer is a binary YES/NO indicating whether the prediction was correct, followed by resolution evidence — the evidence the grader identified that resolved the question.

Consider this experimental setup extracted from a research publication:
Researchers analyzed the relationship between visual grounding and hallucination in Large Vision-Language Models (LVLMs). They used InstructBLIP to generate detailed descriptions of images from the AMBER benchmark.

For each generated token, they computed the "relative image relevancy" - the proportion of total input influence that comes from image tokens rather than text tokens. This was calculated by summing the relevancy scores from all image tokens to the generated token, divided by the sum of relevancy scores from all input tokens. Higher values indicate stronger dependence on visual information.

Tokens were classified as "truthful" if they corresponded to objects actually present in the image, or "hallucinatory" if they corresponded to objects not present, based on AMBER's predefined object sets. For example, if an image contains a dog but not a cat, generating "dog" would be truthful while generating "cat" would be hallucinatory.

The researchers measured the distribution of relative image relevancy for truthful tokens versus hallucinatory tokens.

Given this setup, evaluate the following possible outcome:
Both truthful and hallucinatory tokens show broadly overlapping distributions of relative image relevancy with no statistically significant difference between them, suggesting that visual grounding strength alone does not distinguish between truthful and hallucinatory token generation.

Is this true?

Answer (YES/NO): NO